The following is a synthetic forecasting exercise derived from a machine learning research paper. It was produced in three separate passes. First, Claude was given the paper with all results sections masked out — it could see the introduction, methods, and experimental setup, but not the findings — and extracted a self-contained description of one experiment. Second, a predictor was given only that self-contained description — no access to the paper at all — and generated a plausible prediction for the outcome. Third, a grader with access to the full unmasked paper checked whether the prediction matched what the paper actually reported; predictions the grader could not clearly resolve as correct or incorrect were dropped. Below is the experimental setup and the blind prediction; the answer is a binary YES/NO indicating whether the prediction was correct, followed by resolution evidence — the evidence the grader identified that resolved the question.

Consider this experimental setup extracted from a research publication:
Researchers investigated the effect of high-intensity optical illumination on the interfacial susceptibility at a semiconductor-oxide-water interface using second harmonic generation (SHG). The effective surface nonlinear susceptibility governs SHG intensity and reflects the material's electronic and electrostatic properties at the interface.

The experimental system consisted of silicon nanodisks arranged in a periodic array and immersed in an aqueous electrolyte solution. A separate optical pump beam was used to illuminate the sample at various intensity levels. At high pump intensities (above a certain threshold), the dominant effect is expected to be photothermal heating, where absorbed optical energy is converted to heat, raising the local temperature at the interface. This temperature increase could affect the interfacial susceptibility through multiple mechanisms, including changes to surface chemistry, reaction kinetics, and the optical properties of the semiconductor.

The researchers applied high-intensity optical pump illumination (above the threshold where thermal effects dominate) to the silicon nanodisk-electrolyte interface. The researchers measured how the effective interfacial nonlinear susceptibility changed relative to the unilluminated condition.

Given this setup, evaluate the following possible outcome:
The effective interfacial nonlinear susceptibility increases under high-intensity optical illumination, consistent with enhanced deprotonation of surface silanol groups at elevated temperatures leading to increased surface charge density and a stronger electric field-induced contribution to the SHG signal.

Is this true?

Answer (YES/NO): YES